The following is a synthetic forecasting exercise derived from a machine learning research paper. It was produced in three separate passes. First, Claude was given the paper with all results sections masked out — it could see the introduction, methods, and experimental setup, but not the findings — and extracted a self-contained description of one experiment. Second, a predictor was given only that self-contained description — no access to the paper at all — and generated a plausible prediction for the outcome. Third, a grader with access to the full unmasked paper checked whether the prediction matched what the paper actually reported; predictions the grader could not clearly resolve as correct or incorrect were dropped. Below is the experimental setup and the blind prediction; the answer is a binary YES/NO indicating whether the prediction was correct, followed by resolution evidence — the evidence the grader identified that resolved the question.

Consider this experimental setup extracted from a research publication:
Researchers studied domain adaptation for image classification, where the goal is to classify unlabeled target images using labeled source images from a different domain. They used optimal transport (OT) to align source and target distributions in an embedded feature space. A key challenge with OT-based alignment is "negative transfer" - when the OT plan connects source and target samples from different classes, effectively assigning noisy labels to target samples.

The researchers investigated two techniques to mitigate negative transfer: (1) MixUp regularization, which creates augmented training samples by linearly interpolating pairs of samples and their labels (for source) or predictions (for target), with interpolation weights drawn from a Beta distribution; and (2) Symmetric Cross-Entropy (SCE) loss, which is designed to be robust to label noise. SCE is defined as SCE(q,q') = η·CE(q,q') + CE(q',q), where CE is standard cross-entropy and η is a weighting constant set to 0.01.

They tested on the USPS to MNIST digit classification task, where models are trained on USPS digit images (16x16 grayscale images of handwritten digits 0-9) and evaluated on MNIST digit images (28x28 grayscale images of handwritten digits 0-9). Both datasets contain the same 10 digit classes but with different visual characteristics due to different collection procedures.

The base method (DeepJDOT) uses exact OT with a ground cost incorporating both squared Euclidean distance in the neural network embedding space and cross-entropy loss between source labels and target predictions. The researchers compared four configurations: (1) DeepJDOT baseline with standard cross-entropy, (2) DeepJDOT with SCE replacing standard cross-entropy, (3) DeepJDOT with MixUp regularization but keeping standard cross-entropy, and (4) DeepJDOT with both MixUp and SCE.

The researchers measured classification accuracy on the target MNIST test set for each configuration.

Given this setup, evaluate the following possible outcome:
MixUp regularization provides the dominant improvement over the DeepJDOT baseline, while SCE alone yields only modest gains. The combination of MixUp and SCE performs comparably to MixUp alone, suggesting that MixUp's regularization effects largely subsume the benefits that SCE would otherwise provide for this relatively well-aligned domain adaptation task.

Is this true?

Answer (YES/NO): NO